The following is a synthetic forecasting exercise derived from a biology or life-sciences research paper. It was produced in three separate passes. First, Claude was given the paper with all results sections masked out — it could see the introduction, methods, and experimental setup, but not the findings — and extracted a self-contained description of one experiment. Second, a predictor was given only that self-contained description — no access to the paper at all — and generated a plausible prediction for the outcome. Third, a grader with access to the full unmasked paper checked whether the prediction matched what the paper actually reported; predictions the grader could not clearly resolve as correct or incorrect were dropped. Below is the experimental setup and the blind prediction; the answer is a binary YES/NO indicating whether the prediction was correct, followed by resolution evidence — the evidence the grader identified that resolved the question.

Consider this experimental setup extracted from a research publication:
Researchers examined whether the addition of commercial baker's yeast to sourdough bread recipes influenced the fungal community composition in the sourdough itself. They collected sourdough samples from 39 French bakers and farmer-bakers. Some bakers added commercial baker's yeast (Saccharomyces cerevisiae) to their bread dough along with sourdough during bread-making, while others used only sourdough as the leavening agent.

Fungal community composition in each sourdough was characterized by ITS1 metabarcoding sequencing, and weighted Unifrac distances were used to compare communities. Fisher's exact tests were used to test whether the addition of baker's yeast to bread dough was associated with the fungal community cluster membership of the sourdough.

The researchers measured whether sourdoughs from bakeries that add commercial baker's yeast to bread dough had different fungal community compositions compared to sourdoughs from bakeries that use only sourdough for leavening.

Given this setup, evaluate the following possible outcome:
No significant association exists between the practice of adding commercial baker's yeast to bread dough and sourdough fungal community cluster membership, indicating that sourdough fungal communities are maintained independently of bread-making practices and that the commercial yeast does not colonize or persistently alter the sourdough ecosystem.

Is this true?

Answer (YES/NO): NO